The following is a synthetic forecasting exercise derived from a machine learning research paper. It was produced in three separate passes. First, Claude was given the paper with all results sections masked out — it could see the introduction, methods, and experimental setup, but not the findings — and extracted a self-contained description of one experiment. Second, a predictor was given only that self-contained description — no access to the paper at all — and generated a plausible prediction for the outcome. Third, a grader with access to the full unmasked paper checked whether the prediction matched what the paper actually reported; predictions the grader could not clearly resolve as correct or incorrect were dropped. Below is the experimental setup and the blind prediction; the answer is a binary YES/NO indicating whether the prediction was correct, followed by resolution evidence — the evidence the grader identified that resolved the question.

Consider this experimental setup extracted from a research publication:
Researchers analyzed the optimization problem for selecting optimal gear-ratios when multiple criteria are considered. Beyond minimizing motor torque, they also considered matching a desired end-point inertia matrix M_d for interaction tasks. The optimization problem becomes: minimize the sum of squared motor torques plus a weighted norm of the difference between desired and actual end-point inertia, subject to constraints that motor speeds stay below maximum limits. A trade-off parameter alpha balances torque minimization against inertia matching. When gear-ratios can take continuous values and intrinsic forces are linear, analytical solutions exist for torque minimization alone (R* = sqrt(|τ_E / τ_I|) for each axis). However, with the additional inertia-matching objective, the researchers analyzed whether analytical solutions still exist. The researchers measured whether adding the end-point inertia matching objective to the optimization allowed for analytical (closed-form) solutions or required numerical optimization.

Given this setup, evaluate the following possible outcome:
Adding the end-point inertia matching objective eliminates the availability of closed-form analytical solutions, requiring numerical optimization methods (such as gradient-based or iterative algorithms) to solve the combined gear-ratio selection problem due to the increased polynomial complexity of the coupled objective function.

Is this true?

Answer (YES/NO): YES